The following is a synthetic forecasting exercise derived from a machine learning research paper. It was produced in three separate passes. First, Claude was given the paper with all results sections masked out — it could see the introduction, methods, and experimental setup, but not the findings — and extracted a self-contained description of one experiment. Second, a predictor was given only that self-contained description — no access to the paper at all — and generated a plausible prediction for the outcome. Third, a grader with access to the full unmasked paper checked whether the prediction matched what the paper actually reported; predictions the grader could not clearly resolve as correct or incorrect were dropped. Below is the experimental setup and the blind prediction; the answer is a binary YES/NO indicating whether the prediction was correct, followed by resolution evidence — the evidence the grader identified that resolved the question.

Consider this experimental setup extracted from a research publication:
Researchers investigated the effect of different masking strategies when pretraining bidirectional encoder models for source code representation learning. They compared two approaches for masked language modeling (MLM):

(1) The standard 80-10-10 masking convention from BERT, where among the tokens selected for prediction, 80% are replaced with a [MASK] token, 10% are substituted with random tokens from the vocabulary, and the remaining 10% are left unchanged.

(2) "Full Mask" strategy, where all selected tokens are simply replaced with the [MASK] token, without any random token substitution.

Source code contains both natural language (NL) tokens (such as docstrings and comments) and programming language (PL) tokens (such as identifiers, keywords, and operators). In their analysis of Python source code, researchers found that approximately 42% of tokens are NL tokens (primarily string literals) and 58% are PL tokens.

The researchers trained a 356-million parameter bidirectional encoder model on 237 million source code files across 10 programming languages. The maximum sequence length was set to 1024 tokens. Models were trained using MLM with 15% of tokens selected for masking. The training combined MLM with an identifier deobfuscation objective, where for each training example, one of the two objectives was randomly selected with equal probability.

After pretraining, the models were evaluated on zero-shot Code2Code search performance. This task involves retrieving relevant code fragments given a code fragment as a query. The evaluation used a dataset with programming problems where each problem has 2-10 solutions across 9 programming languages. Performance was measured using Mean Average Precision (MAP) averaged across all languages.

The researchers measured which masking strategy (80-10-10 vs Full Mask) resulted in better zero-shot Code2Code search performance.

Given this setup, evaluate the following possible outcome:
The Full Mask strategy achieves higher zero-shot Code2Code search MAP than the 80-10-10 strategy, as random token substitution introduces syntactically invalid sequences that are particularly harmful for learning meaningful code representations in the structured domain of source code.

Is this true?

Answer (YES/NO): YES